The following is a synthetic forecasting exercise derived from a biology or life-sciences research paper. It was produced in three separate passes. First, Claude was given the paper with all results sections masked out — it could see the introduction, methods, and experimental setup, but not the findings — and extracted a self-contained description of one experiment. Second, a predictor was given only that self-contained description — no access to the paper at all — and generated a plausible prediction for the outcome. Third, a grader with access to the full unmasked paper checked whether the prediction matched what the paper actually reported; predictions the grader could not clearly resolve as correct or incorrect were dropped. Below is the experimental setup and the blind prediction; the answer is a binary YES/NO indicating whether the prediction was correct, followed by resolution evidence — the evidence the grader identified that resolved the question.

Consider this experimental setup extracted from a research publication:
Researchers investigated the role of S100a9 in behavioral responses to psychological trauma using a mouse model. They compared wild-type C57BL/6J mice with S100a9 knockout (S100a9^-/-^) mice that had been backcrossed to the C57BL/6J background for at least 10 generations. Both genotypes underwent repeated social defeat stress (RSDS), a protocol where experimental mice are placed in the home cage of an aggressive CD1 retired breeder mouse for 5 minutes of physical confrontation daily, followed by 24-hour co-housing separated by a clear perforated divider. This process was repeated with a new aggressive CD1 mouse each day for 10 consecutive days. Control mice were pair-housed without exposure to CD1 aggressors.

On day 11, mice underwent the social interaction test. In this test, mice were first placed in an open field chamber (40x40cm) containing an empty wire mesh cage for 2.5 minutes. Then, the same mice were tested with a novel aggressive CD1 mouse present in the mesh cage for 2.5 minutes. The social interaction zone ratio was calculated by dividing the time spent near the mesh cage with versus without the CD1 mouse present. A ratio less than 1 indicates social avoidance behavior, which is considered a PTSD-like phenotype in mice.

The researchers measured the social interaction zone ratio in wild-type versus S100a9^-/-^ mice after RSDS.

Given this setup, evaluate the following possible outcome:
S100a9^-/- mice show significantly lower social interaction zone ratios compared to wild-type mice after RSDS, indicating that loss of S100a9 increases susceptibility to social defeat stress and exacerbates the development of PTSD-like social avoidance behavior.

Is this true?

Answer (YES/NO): YES